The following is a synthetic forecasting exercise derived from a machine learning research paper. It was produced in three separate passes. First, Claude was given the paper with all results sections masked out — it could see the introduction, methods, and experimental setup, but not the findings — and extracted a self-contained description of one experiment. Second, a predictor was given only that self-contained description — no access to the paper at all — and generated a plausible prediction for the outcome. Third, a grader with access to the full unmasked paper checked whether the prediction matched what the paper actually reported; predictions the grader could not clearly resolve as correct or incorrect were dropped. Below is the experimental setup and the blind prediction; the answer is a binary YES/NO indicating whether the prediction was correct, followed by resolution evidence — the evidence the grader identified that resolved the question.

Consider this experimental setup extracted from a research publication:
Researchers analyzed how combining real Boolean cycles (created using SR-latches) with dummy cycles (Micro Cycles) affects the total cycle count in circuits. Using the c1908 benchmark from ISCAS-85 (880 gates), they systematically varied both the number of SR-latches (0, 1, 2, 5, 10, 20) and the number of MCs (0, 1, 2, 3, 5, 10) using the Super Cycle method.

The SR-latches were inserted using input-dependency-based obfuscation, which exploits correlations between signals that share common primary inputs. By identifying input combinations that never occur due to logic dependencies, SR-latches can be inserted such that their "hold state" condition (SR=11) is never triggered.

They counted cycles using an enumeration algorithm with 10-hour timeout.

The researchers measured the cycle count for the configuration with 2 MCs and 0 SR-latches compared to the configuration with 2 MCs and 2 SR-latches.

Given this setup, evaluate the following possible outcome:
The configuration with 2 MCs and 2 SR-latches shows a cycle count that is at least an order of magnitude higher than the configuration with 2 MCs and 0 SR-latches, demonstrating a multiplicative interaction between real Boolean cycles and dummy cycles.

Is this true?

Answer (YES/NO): YES